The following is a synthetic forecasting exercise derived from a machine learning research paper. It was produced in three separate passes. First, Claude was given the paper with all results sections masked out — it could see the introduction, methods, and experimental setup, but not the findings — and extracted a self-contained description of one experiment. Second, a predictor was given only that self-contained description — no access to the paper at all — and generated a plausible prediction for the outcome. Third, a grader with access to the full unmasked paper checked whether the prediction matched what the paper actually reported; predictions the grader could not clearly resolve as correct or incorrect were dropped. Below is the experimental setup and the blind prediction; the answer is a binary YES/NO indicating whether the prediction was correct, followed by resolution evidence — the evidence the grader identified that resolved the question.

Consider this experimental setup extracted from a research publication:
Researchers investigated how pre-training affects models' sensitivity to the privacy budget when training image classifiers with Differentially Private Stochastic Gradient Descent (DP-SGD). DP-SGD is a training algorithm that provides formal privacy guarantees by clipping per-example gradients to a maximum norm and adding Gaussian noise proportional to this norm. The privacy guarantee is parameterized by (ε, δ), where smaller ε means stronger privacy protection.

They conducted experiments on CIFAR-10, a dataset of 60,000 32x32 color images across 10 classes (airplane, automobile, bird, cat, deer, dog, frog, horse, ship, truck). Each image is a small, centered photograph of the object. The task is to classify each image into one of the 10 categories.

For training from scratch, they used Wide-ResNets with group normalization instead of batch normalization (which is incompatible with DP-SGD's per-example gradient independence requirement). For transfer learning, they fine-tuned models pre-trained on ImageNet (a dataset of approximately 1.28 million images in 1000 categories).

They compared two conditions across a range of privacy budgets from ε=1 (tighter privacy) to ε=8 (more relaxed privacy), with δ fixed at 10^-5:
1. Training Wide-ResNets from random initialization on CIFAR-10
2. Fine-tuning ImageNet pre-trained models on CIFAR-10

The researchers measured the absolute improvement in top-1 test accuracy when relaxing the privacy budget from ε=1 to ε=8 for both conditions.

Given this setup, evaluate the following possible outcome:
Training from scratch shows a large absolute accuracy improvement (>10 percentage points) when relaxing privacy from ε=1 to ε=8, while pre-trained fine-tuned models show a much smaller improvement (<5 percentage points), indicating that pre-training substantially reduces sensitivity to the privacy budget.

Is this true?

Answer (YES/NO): YES